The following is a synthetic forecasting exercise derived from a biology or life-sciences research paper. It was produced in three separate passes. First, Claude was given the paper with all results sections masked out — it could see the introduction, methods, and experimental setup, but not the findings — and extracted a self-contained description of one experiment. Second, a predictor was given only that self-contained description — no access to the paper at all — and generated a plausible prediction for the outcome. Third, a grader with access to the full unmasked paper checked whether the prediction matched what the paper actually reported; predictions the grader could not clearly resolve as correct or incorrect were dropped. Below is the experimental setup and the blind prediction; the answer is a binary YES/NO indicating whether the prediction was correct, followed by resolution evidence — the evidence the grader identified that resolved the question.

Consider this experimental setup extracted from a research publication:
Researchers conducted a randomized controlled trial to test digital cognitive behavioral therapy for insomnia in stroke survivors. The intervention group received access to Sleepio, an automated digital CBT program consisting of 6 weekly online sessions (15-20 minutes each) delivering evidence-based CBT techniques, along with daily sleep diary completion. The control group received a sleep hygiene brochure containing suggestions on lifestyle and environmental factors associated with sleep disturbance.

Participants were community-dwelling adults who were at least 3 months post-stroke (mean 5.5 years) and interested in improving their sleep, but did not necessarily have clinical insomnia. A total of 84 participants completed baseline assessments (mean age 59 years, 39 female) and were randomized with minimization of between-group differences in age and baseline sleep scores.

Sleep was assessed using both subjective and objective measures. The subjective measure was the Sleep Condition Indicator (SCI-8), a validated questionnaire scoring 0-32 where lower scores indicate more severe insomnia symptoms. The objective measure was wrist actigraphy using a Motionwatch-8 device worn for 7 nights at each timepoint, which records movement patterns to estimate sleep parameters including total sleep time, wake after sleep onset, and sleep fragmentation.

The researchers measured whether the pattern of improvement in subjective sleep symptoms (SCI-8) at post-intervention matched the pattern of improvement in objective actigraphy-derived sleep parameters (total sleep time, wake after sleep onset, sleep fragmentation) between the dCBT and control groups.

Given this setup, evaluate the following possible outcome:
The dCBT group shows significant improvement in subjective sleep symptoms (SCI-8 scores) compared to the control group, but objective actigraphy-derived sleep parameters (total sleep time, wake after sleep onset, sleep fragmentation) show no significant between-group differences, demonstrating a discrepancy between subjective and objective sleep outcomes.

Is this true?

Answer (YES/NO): YES